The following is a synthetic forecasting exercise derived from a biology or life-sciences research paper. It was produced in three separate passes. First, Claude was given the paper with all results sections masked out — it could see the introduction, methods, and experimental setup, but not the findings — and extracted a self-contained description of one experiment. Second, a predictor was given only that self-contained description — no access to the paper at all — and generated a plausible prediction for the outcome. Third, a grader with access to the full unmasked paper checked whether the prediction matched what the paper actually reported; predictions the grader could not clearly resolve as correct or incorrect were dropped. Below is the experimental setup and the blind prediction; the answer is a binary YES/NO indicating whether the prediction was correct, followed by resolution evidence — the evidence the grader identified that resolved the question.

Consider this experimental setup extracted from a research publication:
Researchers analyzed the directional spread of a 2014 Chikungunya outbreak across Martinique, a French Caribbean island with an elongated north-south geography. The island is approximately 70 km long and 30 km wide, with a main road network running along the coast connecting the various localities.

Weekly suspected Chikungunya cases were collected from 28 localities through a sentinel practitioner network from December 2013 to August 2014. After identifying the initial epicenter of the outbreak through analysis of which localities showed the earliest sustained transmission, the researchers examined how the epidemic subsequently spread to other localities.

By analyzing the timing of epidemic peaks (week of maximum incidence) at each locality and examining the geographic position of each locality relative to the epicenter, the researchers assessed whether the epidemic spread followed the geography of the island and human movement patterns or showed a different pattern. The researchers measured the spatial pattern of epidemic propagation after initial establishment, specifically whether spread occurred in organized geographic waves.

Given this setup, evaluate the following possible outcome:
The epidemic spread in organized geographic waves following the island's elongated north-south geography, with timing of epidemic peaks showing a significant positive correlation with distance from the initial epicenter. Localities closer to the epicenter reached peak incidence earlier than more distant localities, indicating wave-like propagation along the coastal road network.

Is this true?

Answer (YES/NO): NO